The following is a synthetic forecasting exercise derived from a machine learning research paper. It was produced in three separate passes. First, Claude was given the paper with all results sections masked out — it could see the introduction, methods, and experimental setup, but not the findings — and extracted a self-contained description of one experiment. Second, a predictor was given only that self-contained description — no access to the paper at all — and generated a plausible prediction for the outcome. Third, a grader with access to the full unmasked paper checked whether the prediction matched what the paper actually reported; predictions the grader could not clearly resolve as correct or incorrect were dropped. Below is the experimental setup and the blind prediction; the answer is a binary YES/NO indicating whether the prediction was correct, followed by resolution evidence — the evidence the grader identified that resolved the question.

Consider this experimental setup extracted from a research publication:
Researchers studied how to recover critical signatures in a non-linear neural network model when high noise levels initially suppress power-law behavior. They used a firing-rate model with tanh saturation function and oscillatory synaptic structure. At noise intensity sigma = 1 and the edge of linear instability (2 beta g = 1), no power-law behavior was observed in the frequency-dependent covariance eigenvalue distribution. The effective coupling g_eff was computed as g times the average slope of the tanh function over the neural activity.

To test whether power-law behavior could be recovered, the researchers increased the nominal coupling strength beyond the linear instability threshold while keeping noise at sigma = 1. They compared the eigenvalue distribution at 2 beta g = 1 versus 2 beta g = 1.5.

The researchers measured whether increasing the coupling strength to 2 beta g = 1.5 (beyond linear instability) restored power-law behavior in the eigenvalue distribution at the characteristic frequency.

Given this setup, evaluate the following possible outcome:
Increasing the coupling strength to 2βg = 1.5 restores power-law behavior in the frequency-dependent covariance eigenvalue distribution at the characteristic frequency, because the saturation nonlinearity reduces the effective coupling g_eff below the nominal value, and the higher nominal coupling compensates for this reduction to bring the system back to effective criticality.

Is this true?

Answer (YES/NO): YES